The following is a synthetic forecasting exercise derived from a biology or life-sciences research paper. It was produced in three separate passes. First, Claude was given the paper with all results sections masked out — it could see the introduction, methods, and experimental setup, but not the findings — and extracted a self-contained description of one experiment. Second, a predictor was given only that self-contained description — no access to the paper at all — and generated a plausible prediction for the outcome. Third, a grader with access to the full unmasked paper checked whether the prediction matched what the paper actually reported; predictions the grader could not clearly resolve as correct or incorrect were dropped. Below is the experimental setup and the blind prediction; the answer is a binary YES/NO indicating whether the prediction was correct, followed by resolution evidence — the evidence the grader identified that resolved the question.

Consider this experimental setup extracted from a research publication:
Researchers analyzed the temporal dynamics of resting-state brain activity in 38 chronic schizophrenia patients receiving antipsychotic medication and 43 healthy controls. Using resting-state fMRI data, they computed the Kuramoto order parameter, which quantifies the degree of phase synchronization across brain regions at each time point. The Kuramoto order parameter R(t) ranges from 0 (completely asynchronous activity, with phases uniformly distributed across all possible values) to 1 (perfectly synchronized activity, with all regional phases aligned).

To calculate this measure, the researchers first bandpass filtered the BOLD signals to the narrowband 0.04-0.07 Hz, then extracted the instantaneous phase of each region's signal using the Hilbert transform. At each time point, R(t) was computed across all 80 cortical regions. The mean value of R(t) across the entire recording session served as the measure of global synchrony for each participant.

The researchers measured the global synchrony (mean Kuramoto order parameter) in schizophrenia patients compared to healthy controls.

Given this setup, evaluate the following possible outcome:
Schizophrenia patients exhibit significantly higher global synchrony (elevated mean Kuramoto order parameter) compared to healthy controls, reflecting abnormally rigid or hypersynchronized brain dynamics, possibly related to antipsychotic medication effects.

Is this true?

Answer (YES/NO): NO